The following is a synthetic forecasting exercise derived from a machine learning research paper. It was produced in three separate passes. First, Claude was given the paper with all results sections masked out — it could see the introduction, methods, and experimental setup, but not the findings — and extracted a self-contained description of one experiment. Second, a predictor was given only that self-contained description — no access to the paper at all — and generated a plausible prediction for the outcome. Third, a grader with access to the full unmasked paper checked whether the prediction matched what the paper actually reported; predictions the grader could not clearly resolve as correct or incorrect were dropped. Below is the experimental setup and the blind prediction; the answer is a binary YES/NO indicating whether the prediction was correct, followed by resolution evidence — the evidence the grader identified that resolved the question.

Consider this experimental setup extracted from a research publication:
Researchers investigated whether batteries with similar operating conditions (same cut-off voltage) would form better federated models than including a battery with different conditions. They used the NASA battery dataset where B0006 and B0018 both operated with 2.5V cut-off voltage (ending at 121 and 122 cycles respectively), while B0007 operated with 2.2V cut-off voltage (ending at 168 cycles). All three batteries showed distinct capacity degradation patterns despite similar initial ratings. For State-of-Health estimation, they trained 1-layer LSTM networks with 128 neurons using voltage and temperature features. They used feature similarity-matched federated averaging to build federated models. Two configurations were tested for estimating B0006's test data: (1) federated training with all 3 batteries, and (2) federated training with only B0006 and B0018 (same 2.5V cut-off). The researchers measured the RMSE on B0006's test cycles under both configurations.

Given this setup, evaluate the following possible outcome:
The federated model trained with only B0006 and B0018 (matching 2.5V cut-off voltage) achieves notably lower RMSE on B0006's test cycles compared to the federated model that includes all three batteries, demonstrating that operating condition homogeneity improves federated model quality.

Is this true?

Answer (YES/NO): YES